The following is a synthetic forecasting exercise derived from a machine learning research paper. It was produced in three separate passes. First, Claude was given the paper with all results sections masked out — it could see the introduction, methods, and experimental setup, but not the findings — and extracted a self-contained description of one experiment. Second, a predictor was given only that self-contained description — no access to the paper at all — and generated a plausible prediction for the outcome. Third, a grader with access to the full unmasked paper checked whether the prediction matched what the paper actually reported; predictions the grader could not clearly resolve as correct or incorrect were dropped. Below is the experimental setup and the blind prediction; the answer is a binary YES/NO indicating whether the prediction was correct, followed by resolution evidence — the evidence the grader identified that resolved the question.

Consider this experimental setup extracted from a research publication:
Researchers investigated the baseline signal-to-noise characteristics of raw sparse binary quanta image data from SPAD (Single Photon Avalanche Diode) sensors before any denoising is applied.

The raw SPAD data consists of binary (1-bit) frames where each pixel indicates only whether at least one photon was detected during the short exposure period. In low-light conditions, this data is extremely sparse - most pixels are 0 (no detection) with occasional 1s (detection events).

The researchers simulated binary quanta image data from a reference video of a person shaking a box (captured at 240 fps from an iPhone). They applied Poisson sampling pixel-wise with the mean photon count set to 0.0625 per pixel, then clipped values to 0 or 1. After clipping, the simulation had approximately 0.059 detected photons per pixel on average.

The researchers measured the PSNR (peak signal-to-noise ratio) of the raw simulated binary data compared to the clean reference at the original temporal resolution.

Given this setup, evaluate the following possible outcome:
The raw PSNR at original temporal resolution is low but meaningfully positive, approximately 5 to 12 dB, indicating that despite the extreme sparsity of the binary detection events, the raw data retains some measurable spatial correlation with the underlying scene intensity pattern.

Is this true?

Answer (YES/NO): NO